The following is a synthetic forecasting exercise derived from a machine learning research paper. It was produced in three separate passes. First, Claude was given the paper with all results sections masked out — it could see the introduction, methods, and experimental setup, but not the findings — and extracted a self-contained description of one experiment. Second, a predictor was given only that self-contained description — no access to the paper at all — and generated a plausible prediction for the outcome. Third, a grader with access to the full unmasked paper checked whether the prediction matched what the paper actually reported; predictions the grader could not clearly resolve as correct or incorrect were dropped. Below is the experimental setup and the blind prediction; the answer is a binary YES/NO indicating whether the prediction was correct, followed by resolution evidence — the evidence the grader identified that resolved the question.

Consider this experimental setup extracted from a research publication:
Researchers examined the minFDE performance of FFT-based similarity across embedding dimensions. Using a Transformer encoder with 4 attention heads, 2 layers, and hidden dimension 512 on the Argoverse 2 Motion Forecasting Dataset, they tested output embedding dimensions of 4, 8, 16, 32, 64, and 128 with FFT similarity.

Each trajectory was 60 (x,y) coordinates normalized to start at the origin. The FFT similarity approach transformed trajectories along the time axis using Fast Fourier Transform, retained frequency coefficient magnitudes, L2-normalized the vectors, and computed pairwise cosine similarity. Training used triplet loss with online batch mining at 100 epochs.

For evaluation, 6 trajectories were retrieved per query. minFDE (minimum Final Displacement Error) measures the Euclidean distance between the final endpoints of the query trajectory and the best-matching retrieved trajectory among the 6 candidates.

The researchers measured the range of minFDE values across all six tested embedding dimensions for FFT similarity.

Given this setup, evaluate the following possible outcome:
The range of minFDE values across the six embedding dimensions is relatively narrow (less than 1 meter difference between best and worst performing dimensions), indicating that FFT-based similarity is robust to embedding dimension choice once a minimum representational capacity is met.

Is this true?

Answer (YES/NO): NO